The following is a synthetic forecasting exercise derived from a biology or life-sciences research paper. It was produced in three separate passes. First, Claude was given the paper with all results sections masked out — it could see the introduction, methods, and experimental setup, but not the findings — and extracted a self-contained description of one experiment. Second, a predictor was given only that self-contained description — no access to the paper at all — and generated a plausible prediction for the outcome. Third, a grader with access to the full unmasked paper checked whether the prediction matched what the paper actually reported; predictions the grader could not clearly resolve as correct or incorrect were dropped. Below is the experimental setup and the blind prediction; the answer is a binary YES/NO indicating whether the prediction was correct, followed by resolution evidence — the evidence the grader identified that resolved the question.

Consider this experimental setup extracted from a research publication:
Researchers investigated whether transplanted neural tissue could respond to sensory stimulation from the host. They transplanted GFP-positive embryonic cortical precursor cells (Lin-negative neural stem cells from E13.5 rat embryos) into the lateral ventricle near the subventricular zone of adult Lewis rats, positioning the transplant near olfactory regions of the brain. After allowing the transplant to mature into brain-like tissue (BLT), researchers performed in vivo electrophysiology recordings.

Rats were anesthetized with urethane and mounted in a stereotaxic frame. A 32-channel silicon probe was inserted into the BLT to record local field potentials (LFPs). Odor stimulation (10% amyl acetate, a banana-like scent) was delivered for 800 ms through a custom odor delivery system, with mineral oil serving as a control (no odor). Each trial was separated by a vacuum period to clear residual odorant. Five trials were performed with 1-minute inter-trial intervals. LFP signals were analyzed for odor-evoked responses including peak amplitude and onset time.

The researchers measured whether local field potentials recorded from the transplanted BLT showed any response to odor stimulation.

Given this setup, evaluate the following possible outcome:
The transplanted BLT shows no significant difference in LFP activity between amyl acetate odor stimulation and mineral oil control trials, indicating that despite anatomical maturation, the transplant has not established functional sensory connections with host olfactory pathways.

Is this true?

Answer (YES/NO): NO